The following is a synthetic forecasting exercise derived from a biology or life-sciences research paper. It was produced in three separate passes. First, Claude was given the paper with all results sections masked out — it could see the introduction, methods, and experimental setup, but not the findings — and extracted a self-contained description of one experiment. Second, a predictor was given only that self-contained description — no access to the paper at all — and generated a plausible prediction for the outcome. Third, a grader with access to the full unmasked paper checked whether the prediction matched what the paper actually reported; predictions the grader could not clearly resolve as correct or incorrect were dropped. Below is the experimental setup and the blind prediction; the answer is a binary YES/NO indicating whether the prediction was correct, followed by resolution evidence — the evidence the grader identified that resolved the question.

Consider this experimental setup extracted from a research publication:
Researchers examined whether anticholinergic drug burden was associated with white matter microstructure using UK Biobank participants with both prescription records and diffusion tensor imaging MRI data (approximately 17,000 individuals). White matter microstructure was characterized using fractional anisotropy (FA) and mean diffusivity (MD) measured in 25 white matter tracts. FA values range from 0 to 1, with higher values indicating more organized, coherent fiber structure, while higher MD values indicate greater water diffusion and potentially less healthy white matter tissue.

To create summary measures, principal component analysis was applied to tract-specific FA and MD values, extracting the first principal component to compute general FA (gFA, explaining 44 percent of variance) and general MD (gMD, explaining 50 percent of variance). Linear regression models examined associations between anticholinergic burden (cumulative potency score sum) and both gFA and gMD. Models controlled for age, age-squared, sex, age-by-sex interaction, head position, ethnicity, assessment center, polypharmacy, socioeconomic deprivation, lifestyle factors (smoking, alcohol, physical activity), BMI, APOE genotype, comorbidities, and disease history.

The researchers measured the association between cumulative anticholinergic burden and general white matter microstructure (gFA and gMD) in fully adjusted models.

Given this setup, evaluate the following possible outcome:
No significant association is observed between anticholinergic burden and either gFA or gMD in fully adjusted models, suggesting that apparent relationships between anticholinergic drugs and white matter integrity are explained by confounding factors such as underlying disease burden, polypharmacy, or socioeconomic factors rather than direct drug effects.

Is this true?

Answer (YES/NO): YES